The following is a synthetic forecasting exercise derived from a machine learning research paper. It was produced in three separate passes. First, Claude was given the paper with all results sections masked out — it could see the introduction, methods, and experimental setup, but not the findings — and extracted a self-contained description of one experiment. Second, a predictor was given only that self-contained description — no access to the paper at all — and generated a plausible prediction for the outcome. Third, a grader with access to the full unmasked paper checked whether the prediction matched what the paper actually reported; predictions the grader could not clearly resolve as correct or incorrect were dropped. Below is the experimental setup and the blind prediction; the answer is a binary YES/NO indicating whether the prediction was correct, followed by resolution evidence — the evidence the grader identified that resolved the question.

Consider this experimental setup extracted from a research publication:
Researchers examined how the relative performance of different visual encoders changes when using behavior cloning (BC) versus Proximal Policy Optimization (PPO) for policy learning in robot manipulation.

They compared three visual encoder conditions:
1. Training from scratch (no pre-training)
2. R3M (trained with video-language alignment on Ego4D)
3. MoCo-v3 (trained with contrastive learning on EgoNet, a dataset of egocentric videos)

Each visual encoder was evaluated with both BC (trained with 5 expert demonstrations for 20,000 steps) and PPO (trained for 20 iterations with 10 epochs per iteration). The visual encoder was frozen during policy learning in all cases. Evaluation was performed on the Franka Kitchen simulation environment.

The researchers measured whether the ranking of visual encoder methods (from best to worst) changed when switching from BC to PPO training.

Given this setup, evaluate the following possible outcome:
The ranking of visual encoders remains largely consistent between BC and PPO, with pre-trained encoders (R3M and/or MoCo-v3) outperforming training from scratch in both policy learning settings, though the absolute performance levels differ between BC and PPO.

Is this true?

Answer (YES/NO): YES